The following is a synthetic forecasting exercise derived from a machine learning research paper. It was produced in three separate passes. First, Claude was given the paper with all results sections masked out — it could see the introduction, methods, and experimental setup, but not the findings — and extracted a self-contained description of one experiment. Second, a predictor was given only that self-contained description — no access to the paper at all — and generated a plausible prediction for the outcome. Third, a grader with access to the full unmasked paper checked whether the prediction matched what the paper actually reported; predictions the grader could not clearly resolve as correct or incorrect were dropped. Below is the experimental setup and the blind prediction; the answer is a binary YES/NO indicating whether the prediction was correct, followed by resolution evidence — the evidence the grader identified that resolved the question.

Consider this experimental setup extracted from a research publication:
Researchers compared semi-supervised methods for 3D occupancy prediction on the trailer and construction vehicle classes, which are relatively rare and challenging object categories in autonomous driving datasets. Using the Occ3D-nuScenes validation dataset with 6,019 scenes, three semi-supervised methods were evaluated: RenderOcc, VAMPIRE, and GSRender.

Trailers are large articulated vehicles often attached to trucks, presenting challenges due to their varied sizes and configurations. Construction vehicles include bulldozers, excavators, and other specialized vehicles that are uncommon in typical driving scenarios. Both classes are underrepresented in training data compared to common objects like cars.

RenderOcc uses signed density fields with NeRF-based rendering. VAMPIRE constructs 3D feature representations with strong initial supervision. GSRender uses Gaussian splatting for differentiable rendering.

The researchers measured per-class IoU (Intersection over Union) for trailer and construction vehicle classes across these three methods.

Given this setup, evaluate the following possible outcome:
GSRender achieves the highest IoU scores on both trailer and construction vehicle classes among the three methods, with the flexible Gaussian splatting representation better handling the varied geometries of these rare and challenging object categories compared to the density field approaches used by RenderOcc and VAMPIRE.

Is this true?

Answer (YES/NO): YES